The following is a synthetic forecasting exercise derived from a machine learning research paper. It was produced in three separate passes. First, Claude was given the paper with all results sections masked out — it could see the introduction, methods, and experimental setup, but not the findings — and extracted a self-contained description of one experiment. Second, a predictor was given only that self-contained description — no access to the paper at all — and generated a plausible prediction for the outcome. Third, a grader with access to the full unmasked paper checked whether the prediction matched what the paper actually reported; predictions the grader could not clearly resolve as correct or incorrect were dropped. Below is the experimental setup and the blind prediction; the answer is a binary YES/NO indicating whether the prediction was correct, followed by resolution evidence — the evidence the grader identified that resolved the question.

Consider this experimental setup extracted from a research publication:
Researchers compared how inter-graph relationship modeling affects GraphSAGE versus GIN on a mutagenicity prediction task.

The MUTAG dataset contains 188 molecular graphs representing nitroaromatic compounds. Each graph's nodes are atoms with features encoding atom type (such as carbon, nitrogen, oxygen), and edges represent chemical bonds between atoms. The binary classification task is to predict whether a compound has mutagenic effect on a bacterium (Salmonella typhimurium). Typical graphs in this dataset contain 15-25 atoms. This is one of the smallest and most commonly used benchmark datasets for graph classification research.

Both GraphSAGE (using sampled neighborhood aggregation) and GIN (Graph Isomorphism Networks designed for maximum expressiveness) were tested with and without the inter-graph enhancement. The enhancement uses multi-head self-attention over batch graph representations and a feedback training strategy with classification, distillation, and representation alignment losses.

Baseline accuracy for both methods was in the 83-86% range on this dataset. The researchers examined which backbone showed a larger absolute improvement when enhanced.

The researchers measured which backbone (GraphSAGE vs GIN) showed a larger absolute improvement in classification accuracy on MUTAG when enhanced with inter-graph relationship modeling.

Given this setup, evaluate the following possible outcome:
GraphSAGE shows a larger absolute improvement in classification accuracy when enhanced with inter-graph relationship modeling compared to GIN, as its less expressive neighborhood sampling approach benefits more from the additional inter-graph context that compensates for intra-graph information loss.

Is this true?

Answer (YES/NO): YES